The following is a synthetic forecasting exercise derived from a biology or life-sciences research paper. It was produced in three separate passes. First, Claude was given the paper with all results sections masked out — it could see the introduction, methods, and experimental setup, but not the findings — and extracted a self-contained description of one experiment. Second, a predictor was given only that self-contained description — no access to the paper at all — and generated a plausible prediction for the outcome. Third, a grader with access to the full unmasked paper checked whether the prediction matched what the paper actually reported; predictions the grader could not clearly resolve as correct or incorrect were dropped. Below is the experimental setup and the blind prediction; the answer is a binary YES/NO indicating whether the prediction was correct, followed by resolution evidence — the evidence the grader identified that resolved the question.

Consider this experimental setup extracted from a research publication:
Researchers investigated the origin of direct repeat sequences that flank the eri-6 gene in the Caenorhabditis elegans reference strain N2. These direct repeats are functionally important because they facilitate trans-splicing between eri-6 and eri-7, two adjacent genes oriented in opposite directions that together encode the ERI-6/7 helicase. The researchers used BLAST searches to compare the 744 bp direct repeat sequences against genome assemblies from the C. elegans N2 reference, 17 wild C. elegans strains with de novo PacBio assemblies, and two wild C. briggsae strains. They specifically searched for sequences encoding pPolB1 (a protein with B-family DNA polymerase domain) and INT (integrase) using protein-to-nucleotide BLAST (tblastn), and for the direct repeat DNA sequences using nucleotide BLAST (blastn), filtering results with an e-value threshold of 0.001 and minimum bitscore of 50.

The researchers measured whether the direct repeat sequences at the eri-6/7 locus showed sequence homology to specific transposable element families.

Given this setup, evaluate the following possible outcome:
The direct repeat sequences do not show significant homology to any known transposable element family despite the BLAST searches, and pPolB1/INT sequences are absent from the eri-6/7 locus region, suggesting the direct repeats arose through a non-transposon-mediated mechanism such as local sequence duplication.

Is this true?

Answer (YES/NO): NO